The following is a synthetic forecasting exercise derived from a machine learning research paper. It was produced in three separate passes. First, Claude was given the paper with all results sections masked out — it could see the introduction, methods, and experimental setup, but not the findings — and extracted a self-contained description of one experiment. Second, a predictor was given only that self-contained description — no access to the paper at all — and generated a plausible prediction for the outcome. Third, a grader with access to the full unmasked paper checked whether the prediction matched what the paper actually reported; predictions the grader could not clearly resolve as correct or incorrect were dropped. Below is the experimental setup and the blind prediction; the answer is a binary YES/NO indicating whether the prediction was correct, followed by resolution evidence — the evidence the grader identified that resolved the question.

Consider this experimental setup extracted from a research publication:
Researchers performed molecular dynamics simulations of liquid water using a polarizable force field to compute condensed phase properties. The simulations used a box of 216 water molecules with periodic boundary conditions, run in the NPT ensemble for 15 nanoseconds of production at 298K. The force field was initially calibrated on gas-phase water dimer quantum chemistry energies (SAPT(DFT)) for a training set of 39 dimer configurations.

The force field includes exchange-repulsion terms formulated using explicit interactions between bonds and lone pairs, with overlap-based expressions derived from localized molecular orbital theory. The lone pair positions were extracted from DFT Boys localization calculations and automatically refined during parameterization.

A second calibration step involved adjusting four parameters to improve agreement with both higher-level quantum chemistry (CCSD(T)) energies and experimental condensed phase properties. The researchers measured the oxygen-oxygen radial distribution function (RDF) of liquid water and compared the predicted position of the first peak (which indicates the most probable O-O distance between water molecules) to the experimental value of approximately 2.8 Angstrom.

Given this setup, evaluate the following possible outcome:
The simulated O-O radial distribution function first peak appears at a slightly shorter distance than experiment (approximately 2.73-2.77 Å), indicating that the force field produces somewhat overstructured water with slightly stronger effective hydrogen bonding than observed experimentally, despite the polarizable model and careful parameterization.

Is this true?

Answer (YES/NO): NO